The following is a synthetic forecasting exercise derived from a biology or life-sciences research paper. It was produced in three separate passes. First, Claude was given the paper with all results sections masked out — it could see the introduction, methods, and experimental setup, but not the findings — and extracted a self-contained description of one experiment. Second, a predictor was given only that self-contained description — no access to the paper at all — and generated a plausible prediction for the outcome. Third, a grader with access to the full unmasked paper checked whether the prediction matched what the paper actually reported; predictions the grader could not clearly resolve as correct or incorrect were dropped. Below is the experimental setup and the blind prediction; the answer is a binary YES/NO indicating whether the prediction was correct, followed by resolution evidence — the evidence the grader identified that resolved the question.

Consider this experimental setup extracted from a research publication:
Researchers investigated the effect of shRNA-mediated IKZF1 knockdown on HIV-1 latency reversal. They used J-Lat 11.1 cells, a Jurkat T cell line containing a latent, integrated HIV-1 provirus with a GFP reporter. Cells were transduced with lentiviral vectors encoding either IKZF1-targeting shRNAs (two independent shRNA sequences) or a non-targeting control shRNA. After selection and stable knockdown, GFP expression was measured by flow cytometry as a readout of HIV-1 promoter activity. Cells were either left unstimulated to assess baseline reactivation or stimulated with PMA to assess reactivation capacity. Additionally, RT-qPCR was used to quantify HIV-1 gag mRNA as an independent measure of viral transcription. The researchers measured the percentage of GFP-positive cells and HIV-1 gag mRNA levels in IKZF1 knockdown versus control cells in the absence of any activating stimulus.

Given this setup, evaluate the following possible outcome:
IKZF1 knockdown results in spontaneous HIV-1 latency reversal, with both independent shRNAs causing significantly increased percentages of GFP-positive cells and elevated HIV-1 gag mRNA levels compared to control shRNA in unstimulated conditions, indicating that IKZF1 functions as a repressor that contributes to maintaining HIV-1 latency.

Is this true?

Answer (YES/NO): YES